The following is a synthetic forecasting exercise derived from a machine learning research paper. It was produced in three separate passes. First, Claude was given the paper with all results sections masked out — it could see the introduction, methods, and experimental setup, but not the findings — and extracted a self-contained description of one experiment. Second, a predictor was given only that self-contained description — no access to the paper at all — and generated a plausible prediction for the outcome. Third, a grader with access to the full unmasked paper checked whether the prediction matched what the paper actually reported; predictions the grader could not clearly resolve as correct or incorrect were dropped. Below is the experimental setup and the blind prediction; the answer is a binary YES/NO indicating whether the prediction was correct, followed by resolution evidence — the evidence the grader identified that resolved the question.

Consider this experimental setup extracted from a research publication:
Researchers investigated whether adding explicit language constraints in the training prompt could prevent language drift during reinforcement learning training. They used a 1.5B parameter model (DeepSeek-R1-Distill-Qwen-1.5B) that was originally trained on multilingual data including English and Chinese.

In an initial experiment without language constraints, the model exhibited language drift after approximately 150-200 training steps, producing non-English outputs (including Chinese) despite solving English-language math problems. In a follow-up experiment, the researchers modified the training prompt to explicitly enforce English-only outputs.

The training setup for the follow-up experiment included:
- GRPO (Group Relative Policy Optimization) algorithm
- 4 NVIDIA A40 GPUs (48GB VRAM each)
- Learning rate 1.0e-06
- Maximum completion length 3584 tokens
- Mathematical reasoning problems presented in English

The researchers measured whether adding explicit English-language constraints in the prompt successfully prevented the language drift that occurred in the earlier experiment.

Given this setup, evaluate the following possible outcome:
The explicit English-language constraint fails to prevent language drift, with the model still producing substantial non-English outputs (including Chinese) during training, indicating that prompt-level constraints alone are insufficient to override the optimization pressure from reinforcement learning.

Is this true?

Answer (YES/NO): YES